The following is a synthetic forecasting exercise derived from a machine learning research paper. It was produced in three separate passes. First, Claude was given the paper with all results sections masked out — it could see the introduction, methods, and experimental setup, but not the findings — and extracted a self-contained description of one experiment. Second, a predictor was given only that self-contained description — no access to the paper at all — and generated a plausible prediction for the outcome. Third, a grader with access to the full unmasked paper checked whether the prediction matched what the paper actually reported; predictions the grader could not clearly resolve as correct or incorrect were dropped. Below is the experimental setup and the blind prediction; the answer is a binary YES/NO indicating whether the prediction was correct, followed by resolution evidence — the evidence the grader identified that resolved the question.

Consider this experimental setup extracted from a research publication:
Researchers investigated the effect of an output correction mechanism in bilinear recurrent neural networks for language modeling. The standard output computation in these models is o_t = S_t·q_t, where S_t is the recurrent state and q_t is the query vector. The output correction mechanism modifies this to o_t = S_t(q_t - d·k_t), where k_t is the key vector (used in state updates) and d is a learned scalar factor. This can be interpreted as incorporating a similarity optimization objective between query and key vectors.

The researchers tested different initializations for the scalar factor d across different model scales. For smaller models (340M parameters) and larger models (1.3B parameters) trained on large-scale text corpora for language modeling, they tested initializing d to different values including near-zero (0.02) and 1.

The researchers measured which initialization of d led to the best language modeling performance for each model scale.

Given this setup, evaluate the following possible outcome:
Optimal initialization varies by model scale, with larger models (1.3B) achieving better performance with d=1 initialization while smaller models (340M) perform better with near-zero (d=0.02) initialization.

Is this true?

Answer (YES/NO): YES